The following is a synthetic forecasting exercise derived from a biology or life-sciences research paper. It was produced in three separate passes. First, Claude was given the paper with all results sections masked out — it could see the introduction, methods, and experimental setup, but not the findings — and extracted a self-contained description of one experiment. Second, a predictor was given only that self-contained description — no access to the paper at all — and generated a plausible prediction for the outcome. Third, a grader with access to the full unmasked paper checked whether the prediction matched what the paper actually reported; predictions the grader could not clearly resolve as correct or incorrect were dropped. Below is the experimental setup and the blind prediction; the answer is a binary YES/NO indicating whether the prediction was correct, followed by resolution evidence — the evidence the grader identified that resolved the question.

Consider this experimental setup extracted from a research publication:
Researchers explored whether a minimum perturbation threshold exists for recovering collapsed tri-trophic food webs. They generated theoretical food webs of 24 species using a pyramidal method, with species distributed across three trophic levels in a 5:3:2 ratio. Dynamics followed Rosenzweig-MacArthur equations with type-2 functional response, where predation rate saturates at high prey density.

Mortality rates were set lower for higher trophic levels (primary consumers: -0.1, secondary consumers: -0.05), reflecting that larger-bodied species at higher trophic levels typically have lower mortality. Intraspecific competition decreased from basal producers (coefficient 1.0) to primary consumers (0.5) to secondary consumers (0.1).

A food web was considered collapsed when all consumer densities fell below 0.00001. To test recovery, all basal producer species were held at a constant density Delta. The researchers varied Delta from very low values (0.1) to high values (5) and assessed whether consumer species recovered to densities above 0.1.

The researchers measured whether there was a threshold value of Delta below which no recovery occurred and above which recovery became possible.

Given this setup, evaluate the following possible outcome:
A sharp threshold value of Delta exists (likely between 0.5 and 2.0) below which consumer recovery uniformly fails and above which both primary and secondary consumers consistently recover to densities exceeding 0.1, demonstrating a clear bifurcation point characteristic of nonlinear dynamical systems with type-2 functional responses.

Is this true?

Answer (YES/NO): NO